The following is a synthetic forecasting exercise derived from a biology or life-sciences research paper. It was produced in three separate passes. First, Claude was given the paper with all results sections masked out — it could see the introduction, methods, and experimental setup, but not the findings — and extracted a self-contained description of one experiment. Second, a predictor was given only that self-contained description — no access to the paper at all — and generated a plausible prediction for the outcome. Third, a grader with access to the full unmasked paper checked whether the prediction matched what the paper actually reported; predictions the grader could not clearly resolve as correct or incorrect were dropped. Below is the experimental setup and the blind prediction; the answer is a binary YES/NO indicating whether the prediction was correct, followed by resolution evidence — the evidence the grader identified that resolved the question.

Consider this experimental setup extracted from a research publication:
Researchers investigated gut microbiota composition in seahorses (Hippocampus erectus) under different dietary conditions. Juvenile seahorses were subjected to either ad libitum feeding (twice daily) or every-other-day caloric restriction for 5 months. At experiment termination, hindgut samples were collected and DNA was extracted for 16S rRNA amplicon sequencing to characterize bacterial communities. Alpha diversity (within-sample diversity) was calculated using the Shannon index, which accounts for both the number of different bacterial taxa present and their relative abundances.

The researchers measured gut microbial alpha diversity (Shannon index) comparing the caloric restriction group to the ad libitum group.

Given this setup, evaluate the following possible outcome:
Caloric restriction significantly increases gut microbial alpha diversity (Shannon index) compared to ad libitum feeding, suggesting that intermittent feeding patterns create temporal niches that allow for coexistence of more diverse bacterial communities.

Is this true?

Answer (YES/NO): YES